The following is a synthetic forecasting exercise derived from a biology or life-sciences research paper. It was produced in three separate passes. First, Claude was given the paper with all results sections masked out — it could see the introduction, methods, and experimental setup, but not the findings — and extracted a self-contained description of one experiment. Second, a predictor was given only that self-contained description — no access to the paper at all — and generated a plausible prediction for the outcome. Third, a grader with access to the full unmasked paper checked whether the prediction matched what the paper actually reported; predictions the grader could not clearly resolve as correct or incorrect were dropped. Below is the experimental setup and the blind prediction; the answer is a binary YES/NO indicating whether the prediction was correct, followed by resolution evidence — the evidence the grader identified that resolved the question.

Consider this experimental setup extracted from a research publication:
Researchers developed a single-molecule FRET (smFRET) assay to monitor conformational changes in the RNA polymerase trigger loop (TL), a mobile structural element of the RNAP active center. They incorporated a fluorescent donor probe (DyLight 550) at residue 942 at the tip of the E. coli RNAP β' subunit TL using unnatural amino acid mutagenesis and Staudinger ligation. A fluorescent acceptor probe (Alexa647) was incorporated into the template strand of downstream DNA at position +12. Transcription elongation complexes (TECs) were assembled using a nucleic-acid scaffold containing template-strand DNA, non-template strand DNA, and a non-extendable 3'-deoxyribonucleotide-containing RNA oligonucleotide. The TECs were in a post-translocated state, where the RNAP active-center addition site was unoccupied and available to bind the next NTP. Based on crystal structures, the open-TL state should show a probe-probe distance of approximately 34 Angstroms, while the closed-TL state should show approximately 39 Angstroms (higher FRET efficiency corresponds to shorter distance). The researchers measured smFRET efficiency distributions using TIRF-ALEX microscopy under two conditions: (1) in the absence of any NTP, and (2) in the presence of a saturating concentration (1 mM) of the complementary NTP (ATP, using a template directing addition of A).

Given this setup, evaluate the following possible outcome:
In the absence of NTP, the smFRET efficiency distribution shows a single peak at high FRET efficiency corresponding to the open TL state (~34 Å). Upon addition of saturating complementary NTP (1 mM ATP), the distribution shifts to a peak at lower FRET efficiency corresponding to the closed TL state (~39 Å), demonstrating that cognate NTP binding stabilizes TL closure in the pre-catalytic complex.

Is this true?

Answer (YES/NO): YES